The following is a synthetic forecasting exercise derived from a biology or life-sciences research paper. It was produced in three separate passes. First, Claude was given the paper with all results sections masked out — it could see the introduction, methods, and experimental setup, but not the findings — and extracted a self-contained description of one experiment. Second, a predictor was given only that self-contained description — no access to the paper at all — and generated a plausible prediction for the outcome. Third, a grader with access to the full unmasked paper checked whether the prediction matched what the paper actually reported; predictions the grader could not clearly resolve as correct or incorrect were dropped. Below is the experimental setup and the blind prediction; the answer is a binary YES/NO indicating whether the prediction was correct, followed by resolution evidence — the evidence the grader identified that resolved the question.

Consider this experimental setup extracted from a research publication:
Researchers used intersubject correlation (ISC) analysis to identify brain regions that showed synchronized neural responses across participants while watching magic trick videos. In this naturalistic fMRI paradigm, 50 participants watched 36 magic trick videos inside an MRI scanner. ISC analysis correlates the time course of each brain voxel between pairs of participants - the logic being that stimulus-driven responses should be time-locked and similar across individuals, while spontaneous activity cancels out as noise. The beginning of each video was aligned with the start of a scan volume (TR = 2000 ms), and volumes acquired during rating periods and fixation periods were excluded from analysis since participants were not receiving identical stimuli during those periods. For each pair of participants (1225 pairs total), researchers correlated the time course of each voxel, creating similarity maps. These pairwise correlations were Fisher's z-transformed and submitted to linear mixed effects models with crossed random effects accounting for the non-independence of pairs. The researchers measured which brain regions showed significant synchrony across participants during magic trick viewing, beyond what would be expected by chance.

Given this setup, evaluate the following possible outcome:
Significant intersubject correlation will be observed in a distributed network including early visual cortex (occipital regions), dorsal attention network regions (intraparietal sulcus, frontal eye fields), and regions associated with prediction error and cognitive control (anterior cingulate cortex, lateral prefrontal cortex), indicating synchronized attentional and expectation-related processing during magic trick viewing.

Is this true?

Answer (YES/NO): NO